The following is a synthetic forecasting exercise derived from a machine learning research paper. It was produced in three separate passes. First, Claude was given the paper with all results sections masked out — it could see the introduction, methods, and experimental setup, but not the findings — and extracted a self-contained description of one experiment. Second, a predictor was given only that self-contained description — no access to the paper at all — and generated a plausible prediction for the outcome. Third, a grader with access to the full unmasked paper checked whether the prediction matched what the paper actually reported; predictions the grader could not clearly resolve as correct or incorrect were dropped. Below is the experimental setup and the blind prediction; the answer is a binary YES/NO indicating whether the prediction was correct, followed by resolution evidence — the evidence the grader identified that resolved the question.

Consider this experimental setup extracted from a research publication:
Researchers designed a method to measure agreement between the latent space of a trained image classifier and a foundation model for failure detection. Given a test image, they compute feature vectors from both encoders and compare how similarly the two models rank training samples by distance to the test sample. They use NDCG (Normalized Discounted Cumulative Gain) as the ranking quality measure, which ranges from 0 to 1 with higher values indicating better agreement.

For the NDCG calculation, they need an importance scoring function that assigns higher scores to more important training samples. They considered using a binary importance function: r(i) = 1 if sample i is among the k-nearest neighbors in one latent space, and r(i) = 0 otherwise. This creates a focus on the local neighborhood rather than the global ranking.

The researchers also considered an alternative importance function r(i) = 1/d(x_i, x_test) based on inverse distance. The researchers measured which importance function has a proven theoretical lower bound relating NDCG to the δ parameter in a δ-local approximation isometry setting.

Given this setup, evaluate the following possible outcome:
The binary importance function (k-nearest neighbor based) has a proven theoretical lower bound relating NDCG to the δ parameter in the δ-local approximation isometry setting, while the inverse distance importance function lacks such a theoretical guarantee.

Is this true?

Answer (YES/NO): NO